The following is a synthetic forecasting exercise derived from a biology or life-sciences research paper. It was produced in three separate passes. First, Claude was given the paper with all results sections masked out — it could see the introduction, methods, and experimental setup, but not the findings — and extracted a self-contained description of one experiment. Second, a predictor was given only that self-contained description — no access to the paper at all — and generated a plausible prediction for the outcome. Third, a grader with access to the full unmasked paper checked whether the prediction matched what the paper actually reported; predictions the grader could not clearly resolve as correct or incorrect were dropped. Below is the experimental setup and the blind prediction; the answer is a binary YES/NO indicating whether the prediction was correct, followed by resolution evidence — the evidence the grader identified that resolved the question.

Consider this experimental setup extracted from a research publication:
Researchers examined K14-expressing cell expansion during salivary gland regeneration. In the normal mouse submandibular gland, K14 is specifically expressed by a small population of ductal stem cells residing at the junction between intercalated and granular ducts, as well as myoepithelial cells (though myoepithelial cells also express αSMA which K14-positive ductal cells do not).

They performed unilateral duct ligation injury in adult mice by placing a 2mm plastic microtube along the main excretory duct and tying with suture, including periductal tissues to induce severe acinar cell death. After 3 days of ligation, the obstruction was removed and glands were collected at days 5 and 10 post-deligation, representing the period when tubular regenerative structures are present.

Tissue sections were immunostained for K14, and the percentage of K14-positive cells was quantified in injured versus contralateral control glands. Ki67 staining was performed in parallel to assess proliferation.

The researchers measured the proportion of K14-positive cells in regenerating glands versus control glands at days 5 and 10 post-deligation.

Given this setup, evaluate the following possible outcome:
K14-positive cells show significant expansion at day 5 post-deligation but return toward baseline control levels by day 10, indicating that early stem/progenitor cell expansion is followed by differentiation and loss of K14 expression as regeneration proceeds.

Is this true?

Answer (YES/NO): NO